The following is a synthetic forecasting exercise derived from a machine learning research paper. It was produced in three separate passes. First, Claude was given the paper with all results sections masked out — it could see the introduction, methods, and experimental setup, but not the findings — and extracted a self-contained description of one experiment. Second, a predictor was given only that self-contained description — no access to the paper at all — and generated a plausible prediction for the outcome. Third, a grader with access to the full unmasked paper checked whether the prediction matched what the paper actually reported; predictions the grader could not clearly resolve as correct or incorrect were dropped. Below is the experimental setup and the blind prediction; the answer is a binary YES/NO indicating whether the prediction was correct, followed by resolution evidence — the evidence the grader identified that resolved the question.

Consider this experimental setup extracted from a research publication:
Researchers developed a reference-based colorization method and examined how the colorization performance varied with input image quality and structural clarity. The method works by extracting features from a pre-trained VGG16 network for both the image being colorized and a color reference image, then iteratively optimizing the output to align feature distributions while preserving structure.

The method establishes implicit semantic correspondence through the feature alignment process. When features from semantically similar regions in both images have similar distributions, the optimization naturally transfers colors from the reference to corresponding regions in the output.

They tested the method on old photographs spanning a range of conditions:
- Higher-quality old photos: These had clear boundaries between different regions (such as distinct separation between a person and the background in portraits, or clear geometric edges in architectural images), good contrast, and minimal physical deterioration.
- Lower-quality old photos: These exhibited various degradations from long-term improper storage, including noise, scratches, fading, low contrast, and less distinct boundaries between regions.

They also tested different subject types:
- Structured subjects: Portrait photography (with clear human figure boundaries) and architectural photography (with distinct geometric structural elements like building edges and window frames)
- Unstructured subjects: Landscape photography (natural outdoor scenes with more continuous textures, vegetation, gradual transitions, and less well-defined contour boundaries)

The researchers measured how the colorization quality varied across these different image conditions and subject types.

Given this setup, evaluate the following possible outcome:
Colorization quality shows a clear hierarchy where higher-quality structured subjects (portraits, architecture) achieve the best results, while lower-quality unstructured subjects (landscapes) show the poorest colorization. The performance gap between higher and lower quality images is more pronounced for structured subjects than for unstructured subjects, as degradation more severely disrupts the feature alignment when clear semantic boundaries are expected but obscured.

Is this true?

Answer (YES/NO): NO